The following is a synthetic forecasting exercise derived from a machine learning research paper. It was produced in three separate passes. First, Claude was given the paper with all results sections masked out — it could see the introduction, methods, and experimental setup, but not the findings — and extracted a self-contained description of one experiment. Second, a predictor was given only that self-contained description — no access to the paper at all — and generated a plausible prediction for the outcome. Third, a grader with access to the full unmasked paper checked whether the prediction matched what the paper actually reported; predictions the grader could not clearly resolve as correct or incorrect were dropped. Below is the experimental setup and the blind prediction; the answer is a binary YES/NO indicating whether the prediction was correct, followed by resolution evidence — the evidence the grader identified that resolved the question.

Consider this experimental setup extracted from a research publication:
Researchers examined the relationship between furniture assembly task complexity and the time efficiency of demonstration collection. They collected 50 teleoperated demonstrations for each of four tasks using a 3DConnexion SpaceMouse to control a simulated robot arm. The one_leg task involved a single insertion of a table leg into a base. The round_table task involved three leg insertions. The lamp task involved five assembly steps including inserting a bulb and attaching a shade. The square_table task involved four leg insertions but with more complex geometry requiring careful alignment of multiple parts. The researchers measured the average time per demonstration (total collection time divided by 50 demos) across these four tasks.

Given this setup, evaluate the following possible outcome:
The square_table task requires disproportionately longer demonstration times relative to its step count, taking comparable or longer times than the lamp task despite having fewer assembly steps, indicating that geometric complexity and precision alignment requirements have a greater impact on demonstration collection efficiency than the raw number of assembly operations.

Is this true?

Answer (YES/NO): YES